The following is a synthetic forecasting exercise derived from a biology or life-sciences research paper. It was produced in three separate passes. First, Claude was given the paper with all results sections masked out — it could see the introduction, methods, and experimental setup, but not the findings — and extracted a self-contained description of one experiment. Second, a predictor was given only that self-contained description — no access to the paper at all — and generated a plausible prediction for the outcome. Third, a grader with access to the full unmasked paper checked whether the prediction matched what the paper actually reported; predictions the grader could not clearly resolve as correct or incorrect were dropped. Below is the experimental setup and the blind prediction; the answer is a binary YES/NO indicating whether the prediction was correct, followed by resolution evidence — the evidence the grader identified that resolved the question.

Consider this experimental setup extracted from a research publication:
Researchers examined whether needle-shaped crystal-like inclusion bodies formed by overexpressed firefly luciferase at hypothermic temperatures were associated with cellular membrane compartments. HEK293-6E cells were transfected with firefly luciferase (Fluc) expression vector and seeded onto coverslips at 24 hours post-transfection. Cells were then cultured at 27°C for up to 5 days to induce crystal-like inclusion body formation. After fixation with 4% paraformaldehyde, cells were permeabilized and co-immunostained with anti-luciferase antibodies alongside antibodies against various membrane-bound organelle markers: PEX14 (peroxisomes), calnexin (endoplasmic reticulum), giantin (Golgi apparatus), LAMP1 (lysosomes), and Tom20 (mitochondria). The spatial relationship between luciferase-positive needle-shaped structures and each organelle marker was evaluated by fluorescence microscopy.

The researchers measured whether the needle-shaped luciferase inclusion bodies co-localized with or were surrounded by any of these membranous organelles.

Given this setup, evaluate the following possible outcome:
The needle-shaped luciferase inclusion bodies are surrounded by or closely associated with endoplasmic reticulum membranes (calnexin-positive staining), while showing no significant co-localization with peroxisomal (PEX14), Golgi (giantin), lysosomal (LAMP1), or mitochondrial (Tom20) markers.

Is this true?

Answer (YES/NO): NO